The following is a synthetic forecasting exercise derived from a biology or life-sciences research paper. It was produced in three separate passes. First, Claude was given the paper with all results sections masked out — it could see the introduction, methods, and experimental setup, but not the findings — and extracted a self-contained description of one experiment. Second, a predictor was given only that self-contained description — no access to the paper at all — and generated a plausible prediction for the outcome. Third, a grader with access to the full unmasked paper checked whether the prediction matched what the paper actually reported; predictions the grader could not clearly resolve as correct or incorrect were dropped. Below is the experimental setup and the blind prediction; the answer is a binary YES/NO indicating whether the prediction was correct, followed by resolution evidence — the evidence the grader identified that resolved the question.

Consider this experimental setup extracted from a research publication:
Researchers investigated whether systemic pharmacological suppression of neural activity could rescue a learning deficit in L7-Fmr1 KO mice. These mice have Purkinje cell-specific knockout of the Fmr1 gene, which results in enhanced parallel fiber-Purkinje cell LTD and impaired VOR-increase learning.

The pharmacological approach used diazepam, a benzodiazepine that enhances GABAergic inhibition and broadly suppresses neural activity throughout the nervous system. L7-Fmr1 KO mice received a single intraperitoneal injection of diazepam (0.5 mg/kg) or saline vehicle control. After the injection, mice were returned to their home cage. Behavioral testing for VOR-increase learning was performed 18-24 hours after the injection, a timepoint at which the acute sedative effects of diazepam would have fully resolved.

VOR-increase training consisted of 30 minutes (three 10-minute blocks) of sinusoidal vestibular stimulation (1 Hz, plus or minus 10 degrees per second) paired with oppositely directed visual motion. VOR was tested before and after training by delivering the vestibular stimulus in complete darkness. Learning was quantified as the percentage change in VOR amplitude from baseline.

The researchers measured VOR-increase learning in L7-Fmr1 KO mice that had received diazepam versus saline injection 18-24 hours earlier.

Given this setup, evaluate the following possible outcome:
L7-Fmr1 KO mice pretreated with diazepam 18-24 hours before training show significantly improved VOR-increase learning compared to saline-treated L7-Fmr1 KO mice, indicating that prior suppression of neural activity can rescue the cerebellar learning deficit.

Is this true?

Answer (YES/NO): YES